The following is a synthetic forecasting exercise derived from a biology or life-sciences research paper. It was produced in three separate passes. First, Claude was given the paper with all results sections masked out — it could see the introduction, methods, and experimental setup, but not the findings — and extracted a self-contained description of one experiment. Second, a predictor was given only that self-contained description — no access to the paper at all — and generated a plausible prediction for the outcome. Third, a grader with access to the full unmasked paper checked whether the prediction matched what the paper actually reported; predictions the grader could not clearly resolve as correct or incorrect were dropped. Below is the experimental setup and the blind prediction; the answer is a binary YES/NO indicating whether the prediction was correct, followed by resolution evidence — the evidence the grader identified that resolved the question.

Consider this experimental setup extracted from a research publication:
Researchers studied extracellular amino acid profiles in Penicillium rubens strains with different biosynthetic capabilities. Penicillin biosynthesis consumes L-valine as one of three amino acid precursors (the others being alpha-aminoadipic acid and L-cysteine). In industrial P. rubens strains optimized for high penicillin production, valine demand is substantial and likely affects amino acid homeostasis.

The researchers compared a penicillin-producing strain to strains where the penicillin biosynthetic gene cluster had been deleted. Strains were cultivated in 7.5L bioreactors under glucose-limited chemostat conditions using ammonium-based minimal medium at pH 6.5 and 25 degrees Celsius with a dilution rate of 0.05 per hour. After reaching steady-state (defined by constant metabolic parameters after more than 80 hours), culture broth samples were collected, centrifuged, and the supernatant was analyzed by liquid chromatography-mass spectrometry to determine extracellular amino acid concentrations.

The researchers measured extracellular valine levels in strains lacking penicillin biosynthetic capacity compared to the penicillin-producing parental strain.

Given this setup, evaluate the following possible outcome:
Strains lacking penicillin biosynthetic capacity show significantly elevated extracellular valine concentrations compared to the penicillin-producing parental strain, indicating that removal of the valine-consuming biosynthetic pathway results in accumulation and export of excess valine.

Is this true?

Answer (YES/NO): YES